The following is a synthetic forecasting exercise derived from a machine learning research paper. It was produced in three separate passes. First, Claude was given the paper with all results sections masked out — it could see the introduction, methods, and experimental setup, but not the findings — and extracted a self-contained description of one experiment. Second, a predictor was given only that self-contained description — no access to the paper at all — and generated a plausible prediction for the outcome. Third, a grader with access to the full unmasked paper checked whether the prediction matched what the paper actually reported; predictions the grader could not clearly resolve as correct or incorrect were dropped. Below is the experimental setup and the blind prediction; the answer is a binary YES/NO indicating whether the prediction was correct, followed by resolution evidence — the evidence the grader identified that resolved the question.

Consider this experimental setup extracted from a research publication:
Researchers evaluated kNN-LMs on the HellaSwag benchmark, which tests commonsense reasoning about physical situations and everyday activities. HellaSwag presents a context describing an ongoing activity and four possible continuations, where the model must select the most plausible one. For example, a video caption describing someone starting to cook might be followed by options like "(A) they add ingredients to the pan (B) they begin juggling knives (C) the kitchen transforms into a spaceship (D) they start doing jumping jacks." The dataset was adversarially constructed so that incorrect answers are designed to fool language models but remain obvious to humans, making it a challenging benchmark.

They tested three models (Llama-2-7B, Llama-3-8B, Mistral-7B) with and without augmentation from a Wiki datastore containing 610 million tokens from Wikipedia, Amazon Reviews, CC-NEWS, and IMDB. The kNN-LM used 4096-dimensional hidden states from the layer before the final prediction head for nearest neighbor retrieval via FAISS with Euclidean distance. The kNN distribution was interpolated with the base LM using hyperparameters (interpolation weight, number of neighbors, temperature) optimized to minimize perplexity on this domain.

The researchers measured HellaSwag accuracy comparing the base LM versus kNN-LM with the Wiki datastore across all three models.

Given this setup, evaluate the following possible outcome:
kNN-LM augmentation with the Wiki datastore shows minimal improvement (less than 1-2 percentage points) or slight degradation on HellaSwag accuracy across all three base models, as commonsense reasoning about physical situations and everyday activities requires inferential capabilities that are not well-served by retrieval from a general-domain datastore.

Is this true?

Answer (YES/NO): YES